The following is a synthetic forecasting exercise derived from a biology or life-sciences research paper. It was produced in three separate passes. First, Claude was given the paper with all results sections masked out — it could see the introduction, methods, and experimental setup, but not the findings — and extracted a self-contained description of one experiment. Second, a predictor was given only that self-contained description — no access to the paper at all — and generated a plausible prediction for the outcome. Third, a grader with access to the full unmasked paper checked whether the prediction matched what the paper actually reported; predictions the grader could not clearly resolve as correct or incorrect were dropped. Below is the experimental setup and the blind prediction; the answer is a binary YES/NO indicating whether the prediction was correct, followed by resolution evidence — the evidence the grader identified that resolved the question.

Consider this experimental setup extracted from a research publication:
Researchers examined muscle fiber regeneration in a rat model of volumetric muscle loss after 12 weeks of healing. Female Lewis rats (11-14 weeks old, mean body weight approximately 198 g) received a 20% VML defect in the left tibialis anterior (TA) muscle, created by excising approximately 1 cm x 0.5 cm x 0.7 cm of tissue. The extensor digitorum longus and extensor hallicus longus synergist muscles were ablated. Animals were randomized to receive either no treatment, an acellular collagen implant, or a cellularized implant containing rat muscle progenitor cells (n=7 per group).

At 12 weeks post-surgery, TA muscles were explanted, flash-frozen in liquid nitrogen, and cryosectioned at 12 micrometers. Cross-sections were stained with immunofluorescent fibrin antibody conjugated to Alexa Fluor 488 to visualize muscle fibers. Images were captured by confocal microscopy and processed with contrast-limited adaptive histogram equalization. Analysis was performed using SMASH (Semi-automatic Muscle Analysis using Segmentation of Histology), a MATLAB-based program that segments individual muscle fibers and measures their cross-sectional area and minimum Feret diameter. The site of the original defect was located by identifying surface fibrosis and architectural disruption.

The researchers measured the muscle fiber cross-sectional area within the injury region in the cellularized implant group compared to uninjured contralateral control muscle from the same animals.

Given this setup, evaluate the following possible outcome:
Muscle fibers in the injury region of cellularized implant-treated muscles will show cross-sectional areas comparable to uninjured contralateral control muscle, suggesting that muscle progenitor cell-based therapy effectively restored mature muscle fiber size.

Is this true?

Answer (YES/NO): YES